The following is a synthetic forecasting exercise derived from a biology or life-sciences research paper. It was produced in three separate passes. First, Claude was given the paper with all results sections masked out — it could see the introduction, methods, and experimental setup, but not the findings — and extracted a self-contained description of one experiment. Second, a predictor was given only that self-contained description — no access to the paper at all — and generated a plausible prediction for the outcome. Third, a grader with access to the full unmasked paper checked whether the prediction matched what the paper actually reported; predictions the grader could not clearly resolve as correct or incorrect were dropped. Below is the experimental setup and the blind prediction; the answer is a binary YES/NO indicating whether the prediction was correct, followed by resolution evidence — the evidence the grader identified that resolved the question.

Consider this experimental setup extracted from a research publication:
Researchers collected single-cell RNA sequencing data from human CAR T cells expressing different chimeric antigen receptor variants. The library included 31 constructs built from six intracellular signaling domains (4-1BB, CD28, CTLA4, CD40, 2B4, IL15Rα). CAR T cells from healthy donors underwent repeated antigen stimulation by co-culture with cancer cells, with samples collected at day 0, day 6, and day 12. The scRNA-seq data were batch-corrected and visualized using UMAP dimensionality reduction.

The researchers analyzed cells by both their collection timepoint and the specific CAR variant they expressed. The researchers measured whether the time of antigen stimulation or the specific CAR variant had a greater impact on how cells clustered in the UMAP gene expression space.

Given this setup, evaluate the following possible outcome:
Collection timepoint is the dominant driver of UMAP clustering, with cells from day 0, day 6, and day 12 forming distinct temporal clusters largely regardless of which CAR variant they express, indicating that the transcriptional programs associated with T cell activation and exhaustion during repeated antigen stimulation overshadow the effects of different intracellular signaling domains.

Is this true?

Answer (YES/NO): YES